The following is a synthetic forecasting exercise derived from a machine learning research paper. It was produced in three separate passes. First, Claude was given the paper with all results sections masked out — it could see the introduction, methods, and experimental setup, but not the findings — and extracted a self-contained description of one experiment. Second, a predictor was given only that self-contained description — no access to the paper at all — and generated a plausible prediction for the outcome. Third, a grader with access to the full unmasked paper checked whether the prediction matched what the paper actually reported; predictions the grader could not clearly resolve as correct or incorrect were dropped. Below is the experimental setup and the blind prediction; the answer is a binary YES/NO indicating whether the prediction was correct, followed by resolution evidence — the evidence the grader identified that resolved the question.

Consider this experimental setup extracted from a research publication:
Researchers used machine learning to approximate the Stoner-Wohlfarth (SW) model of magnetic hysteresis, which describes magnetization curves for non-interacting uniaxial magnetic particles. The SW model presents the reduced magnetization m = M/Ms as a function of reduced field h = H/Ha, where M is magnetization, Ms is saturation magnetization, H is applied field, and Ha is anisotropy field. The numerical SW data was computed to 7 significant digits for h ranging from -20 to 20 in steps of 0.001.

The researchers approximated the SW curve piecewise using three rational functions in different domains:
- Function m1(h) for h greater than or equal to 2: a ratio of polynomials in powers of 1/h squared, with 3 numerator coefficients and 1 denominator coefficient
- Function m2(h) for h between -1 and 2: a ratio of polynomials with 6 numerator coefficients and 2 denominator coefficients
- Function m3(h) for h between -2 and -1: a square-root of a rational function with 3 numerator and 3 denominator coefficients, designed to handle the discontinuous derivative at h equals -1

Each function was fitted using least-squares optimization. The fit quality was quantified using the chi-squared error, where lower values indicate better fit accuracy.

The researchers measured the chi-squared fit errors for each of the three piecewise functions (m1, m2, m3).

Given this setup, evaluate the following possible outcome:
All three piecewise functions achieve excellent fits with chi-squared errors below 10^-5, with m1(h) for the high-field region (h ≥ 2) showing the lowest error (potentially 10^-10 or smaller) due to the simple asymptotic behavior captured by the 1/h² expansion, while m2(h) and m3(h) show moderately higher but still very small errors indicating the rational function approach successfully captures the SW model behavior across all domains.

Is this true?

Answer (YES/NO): NO